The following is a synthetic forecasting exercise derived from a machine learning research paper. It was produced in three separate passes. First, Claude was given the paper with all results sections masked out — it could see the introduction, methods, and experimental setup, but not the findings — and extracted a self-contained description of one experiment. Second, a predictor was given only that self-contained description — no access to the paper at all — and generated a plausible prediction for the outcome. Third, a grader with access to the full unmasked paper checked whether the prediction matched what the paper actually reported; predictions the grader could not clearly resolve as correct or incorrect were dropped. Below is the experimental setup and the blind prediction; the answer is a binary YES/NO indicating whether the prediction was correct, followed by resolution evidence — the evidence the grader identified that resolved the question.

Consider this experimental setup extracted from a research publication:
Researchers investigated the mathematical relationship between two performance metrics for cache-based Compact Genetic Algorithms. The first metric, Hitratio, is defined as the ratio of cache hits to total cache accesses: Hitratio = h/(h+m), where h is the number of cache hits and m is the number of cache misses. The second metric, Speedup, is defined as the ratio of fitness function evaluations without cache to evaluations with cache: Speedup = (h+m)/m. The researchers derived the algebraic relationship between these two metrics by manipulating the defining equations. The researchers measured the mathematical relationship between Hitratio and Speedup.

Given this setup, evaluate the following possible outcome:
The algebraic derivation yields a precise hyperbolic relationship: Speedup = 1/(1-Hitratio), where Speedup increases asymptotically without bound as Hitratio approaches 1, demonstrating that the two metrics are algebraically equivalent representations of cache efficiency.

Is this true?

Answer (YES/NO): YES